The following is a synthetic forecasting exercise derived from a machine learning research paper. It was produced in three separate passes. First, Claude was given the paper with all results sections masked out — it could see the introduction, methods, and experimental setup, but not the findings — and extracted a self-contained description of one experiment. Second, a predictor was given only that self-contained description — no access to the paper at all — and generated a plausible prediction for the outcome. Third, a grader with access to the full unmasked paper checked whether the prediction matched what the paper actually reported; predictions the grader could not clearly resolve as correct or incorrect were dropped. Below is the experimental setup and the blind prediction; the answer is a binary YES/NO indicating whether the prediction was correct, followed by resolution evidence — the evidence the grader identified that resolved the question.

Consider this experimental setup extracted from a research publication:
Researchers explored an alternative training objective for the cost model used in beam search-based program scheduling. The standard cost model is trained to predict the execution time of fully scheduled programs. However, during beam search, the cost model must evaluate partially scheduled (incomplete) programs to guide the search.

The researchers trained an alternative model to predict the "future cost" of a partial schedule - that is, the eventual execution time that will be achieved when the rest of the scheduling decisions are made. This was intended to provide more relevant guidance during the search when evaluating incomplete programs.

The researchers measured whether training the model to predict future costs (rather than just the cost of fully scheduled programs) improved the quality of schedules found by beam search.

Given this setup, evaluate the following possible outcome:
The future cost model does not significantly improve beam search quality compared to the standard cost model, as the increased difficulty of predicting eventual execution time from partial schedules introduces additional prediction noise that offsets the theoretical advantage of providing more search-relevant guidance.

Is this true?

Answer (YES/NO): YES